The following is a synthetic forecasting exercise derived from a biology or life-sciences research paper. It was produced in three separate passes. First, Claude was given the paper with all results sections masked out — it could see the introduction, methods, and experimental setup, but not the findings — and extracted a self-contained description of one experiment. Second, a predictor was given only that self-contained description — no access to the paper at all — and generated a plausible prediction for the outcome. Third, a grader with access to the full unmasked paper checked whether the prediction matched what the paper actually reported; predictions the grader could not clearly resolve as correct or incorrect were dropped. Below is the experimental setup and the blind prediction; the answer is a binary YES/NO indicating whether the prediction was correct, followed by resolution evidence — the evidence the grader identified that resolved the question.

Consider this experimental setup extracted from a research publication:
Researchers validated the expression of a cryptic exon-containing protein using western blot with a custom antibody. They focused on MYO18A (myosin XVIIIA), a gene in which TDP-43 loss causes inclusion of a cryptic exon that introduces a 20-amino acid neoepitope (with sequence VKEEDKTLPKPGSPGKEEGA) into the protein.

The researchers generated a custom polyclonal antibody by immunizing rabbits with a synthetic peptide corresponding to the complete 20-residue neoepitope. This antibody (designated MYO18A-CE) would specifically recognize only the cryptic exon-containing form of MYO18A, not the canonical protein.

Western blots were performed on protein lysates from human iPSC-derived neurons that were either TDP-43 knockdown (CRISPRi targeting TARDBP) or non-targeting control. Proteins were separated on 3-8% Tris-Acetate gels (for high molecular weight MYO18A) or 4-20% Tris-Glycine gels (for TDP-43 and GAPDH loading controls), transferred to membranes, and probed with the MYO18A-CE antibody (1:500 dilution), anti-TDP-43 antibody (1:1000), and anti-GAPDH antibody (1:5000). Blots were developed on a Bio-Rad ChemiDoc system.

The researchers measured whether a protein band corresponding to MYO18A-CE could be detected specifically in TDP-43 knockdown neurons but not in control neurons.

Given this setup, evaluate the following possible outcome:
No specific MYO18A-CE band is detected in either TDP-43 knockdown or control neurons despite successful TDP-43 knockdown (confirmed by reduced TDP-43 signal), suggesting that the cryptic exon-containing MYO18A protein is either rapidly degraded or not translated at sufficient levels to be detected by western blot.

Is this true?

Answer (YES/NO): NO